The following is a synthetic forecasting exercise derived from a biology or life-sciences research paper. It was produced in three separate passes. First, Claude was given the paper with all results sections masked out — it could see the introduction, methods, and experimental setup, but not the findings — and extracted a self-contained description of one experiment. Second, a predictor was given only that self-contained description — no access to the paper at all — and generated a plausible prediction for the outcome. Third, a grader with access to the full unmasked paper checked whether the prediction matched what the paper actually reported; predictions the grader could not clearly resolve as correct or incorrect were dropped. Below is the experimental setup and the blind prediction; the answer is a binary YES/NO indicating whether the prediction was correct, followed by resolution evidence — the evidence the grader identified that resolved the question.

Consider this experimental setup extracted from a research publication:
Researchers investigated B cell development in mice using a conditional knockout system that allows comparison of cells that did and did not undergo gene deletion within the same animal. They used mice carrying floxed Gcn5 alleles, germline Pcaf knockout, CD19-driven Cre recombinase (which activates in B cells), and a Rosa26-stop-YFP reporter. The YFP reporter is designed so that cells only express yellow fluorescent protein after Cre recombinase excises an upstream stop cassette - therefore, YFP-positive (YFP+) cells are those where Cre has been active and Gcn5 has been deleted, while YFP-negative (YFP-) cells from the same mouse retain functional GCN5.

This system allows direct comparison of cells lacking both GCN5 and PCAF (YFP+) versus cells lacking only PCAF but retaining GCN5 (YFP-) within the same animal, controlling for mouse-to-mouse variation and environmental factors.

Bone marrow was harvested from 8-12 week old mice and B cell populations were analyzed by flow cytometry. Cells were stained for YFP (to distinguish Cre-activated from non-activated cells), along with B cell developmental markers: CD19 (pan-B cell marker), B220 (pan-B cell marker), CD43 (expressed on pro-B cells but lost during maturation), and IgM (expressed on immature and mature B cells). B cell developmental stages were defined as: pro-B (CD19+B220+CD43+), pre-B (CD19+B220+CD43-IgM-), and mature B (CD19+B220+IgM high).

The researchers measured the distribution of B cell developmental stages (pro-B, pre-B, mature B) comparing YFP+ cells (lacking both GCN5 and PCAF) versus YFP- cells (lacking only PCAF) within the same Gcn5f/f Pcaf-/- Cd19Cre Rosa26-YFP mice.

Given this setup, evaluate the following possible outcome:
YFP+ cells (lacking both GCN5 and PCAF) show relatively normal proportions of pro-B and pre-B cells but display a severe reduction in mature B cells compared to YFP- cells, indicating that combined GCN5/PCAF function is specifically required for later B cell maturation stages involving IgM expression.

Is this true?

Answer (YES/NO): NO